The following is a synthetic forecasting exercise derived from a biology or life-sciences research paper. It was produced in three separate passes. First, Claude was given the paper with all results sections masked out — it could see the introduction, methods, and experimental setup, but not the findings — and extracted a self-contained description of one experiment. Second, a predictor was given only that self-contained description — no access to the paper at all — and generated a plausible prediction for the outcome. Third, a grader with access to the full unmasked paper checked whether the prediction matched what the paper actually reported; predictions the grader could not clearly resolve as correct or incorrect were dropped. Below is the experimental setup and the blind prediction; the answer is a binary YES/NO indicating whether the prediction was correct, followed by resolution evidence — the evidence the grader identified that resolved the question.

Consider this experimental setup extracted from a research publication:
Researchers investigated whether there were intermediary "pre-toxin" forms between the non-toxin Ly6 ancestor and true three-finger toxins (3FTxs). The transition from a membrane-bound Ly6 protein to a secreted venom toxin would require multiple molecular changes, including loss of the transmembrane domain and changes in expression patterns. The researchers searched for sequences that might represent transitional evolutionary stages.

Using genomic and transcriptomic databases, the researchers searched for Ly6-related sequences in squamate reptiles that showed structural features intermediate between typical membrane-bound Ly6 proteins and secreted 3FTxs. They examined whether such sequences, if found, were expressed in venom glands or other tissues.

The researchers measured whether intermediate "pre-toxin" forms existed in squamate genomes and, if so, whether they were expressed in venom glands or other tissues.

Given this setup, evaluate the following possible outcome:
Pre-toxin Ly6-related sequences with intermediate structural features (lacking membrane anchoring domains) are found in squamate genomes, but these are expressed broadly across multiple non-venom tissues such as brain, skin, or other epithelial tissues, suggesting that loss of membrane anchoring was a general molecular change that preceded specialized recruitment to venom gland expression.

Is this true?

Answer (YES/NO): NO